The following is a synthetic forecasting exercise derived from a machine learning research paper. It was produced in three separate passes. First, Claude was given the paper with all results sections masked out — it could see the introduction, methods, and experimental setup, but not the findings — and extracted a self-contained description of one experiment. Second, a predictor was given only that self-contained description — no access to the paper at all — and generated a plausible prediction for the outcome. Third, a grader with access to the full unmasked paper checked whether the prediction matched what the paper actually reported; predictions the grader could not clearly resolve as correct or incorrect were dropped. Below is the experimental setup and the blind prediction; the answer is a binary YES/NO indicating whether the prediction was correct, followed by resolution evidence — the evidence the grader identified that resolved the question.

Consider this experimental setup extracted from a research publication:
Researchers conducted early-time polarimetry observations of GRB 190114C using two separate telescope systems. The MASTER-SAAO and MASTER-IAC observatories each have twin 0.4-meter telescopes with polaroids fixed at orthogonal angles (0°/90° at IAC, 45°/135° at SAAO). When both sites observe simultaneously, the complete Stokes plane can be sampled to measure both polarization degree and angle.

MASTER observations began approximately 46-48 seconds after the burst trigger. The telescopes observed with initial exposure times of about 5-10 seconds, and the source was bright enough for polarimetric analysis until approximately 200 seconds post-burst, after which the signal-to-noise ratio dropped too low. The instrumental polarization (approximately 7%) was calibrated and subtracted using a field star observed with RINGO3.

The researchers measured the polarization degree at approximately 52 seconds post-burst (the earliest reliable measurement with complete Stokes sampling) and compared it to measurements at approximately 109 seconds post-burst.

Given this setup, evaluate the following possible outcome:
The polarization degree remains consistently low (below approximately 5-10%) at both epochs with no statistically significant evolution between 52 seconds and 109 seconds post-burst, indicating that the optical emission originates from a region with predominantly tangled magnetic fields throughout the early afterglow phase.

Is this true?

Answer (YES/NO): NO